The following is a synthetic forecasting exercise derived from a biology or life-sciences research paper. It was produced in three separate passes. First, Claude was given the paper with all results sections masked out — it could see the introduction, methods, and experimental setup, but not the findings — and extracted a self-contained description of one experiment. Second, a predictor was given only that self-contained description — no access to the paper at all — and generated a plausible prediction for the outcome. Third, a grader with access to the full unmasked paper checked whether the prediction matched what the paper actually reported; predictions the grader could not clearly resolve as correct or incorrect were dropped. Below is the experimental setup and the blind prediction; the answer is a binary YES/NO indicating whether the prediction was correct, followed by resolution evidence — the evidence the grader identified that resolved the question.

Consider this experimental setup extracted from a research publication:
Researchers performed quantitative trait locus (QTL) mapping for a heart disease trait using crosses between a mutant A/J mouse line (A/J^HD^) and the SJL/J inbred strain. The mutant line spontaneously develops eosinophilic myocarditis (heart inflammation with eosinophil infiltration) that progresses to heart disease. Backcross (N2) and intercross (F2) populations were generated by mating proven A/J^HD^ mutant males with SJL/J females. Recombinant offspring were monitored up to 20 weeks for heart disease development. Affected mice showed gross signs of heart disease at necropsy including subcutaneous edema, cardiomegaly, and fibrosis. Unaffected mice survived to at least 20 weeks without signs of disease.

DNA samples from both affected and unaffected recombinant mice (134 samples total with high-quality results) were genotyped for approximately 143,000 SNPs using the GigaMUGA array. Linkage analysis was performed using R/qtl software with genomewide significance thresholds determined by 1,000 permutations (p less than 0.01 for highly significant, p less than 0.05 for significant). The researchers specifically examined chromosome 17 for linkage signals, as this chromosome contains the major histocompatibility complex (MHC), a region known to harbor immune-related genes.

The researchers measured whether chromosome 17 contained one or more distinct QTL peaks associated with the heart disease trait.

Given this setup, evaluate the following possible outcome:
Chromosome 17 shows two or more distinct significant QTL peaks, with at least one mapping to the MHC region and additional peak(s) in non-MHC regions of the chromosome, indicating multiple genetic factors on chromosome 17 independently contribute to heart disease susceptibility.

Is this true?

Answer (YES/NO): YES